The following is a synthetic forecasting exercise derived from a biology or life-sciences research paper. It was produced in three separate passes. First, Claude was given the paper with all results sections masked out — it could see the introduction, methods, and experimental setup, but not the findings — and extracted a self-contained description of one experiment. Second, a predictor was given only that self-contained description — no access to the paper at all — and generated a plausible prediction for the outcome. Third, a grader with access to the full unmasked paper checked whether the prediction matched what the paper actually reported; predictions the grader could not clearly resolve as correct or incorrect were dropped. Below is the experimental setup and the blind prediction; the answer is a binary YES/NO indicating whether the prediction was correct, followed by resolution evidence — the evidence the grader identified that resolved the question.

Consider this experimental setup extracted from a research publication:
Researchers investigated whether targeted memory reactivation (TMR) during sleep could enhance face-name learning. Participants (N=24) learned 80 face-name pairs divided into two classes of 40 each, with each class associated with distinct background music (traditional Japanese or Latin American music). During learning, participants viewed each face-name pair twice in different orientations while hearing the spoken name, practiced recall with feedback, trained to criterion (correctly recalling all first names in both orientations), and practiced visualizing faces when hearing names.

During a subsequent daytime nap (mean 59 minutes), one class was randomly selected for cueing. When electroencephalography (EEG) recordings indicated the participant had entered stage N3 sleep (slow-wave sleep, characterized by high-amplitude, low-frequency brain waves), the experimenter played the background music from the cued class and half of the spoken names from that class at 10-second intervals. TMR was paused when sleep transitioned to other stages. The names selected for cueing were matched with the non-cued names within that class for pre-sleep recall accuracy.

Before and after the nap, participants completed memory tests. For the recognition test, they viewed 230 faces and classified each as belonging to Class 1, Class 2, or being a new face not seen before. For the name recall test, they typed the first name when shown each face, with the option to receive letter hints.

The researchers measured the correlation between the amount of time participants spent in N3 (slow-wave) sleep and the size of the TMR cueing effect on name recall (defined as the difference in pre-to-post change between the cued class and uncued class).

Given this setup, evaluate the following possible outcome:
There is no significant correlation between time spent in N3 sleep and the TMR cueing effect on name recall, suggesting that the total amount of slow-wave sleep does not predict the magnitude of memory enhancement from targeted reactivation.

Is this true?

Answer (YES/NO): NO